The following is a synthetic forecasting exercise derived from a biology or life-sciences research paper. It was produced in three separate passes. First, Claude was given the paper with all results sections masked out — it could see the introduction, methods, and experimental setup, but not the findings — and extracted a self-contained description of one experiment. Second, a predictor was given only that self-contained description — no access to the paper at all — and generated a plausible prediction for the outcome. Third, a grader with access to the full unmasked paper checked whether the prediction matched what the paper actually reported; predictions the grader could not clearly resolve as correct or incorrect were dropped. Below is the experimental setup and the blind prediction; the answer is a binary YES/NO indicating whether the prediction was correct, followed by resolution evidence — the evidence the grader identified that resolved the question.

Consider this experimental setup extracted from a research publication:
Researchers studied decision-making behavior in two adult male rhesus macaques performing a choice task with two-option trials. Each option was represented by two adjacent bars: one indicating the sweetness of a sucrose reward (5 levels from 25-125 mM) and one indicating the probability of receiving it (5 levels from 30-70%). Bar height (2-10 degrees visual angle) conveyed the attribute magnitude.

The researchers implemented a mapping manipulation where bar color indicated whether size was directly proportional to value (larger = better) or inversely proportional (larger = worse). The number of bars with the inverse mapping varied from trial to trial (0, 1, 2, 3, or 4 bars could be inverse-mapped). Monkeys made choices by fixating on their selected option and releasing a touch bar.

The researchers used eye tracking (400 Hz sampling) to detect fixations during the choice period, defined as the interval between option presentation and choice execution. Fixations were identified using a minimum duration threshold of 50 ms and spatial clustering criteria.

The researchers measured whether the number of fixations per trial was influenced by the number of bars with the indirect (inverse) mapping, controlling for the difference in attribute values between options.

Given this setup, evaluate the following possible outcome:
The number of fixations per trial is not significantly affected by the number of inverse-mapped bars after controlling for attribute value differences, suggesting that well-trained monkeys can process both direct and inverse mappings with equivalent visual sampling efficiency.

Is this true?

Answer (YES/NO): NO